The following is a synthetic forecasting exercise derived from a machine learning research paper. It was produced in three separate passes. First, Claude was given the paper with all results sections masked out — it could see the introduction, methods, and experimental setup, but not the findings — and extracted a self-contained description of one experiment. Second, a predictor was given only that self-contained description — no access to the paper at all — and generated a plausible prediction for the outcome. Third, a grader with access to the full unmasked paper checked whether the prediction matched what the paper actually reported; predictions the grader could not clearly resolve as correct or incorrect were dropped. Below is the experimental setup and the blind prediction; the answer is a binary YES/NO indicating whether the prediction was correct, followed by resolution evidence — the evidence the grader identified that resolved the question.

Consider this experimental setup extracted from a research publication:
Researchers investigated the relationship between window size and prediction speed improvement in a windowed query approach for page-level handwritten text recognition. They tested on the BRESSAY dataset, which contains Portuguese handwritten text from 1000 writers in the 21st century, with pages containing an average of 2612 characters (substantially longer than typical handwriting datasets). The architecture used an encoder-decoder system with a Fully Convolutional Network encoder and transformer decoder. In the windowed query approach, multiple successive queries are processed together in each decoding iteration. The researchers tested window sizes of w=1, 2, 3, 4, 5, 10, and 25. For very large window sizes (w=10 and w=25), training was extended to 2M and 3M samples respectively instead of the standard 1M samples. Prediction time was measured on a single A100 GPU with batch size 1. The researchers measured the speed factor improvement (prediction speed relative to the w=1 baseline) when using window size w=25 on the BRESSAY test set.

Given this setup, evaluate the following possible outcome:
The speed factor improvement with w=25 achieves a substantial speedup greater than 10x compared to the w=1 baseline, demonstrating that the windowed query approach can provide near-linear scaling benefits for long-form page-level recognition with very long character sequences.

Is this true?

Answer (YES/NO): YES